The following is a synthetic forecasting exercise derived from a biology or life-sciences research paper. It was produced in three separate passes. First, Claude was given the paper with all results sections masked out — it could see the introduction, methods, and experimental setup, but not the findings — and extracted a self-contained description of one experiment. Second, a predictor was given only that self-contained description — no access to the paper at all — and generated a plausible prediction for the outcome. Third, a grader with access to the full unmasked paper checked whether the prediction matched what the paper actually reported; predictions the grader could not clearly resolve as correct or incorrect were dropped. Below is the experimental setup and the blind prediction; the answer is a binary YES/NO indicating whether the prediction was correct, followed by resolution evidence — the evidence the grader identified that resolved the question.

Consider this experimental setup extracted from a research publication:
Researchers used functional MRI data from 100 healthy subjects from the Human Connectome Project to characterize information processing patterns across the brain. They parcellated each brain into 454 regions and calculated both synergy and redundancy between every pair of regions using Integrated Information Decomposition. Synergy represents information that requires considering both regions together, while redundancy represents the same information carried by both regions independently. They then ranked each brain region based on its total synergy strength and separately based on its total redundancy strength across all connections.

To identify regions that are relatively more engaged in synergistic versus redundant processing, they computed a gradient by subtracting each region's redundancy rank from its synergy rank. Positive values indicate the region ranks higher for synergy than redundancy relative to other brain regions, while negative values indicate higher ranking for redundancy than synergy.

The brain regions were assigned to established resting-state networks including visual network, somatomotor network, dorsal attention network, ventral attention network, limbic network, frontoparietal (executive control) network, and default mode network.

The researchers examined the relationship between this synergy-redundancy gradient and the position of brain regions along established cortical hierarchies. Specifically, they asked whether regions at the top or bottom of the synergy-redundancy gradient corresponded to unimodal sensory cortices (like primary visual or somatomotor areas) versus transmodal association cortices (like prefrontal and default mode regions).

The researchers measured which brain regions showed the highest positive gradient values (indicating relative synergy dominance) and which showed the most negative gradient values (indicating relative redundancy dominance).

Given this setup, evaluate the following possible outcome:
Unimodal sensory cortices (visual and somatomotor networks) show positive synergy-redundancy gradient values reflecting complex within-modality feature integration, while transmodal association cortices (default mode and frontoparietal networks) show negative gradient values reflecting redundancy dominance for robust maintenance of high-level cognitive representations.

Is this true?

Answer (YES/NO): NO